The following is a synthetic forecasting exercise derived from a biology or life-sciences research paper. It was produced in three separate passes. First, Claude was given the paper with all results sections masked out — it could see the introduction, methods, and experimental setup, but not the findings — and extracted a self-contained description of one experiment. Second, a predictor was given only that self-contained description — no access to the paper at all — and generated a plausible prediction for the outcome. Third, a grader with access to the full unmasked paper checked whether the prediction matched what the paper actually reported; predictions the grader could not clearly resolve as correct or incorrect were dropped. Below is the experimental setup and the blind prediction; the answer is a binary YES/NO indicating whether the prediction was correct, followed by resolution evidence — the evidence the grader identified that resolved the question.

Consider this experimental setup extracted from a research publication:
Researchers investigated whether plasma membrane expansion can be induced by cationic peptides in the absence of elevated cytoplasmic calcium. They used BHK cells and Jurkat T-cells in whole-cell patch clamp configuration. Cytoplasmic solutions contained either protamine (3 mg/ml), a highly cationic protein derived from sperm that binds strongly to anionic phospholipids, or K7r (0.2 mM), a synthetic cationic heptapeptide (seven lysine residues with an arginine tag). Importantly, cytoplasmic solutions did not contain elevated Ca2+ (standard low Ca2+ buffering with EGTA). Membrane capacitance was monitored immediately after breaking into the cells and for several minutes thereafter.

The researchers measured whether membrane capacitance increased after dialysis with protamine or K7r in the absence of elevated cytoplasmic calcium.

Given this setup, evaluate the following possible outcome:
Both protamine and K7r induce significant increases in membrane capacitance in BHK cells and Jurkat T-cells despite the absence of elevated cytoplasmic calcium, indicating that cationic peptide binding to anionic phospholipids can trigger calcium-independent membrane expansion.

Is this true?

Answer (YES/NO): NO